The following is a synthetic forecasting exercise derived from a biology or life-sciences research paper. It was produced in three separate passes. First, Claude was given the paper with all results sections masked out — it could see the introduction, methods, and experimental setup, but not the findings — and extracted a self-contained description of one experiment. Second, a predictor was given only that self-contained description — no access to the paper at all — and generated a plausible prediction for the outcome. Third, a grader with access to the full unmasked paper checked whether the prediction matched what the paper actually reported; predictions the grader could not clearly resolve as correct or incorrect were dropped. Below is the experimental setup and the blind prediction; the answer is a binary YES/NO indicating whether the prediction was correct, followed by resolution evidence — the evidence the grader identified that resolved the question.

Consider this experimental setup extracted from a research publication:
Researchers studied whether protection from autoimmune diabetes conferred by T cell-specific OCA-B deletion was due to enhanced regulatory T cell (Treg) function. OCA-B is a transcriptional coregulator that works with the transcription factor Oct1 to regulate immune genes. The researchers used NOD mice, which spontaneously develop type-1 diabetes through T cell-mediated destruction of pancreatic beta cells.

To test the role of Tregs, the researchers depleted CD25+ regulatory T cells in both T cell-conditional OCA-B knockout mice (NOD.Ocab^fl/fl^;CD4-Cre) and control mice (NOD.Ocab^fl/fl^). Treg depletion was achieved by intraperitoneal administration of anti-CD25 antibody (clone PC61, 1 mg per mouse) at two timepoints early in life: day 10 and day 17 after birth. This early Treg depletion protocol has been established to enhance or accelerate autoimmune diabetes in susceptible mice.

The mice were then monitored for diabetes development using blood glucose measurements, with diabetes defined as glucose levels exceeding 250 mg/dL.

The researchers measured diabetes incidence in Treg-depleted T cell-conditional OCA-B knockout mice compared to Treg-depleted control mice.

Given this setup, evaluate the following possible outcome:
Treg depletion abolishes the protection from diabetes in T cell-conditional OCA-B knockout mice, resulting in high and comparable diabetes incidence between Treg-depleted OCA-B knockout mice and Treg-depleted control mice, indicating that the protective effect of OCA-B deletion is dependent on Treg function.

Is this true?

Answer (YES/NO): NO